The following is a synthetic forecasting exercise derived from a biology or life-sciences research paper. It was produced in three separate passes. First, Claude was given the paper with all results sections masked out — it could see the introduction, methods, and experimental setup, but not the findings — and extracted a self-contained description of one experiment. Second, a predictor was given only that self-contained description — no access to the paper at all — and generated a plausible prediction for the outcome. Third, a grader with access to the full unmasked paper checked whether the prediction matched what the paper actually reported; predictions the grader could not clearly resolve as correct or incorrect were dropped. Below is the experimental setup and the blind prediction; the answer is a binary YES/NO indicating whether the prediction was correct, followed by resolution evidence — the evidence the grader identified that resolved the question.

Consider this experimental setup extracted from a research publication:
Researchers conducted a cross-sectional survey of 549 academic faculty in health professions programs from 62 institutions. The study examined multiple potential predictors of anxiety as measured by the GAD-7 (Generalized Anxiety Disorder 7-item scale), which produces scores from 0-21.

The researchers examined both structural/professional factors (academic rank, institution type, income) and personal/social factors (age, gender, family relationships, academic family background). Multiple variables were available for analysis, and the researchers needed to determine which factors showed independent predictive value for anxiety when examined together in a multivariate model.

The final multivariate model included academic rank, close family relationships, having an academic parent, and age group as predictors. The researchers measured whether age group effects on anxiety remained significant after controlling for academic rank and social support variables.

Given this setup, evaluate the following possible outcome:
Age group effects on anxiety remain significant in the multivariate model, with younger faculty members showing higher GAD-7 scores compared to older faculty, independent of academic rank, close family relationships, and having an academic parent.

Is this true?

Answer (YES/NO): YES